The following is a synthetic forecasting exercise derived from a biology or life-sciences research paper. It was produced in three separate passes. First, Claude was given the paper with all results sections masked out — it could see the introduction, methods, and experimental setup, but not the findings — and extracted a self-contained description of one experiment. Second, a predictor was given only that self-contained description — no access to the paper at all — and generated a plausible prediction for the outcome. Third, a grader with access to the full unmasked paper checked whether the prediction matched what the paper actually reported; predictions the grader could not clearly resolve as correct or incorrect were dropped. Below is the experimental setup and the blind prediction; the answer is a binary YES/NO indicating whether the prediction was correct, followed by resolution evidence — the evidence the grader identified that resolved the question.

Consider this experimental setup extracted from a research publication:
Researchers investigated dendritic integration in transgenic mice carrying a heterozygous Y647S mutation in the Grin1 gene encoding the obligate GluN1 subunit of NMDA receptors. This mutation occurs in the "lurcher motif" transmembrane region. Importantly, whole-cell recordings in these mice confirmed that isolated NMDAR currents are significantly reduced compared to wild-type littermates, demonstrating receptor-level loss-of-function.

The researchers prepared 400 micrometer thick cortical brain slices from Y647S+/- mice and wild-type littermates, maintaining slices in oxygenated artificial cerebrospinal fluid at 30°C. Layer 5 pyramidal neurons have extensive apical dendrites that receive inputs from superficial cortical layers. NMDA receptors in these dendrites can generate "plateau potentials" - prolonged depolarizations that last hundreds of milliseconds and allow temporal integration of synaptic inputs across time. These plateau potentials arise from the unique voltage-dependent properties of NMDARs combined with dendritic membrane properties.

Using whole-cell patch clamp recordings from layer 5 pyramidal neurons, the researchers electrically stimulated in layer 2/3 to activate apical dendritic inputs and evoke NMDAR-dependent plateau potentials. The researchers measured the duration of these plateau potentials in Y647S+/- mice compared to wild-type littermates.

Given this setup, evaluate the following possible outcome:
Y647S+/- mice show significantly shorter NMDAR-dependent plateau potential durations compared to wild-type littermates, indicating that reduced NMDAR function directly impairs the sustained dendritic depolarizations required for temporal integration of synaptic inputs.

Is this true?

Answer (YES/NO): NO